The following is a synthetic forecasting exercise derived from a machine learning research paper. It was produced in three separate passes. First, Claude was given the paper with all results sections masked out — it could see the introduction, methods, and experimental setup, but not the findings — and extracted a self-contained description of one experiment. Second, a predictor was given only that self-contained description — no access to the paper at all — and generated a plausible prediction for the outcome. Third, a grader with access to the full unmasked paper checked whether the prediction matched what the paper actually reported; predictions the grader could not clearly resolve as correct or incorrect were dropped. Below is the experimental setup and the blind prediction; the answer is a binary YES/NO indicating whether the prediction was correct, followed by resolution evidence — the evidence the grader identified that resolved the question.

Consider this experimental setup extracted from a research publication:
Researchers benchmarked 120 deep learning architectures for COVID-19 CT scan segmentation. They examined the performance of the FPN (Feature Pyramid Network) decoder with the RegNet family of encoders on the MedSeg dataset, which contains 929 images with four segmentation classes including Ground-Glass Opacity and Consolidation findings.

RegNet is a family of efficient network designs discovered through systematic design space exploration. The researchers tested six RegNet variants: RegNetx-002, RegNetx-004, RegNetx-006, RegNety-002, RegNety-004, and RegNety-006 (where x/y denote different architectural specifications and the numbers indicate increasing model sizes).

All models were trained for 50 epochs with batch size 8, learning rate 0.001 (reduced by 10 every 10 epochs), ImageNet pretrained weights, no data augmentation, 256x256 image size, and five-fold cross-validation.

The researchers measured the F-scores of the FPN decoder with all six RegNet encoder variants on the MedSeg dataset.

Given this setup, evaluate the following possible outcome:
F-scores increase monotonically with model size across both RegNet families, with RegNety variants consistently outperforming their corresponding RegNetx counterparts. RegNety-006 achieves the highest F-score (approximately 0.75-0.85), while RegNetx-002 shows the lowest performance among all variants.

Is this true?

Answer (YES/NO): NO